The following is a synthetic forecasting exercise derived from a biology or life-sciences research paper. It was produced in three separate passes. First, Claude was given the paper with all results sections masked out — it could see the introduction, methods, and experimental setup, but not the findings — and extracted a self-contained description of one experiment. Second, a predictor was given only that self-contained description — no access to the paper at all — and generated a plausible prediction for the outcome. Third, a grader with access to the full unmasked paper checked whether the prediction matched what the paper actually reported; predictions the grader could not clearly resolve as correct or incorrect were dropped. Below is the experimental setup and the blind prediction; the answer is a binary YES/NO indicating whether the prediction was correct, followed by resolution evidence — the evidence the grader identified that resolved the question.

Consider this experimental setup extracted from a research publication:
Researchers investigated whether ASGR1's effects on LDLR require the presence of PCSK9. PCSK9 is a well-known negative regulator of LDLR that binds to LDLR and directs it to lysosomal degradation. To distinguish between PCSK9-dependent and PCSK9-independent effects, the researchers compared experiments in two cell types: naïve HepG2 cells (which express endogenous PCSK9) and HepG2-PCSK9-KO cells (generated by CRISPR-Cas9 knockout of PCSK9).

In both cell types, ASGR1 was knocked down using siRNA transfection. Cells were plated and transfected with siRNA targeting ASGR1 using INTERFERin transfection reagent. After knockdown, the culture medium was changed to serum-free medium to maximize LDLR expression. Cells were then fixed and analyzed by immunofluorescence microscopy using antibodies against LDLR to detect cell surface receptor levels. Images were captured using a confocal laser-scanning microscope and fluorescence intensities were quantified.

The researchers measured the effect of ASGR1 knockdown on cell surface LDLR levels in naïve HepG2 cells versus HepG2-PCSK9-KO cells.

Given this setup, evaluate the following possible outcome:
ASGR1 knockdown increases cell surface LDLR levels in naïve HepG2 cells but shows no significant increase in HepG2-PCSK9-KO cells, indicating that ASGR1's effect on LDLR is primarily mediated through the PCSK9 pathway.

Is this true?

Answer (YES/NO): NO